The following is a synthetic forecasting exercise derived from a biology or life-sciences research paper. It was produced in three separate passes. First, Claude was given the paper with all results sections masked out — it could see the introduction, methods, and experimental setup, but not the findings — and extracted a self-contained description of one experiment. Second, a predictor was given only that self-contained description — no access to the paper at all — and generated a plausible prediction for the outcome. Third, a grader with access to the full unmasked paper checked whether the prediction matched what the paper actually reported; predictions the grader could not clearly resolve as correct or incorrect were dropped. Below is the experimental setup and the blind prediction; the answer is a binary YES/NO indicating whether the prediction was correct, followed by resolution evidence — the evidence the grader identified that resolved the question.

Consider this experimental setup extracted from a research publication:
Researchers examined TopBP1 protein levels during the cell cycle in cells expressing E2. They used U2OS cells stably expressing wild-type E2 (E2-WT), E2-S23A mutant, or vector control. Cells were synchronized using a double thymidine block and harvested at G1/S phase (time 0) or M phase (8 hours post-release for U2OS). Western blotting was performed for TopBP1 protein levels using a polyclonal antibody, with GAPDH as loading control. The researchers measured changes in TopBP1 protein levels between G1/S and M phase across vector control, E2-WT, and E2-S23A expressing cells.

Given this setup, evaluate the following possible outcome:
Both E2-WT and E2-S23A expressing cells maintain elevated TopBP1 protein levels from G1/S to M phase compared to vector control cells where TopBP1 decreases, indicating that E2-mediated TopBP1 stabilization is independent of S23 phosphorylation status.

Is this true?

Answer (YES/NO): NO